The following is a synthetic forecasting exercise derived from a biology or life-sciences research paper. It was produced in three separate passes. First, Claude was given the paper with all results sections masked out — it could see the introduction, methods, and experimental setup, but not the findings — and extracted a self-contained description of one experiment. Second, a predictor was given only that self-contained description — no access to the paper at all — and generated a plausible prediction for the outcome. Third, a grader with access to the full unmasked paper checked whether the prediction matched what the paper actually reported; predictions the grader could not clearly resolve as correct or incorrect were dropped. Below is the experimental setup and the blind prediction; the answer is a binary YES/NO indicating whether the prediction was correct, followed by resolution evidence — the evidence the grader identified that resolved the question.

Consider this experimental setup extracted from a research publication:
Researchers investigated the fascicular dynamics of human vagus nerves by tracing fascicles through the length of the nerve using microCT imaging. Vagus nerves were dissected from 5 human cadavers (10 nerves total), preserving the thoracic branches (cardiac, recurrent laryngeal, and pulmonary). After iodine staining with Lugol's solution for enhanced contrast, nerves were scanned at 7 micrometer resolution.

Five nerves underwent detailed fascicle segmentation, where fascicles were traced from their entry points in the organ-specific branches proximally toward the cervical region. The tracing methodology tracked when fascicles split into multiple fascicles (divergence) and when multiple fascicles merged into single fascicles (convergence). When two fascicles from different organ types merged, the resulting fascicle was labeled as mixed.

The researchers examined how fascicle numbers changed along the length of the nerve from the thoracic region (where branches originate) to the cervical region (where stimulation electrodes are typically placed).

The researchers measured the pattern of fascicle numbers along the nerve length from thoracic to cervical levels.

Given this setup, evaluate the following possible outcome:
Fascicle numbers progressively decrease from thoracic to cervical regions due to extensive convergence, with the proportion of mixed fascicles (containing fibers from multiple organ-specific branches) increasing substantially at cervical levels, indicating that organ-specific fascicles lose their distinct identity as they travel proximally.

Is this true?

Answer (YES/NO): NO